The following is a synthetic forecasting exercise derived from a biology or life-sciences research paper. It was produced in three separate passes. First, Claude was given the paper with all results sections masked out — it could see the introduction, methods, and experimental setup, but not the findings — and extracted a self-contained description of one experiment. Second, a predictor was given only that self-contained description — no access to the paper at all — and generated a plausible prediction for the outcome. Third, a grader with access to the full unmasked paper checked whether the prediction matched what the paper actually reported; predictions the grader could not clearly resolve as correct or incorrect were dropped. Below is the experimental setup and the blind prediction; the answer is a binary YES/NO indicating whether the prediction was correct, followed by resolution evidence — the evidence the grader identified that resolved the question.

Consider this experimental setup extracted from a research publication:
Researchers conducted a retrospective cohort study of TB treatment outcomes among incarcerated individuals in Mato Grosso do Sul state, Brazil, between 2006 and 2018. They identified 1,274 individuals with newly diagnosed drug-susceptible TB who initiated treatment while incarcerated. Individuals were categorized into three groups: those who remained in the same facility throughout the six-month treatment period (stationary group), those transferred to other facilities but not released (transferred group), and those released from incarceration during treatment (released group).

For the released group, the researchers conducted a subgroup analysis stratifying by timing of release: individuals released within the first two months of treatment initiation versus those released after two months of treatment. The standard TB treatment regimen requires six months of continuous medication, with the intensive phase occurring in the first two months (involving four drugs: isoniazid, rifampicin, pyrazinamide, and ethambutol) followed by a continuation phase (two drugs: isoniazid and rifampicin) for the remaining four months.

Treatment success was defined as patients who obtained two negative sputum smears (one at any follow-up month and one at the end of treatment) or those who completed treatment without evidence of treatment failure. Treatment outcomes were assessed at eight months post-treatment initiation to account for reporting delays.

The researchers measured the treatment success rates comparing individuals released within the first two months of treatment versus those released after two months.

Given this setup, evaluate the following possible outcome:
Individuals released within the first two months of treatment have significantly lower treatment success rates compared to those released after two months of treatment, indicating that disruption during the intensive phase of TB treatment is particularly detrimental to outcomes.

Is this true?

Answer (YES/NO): YES